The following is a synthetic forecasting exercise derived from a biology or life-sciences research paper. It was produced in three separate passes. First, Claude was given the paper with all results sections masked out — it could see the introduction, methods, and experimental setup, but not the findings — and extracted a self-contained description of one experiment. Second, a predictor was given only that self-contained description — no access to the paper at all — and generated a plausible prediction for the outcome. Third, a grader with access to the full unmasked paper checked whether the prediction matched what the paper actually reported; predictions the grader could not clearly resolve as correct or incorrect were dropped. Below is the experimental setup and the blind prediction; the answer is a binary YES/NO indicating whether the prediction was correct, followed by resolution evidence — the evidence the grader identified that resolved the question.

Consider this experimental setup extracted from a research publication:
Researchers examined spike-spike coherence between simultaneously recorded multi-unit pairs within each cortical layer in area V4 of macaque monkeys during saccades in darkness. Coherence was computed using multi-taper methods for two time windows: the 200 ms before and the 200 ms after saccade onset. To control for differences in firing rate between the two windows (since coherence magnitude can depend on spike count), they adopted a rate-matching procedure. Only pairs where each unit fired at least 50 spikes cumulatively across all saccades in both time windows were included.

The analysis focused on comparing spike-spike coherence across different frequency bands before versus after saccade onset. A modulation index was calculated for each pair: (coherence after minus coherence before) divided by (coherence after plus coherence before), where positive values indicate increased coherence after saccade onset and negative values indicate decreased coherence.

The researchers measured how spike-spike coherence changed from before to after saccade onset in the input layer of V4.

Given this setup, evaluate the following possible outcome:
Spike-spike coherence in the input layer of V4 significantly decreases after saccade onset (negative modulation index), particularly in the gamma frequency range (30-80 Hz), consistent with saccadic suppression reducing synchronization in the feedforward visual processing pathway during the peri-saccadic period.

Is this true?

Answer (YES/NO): NO